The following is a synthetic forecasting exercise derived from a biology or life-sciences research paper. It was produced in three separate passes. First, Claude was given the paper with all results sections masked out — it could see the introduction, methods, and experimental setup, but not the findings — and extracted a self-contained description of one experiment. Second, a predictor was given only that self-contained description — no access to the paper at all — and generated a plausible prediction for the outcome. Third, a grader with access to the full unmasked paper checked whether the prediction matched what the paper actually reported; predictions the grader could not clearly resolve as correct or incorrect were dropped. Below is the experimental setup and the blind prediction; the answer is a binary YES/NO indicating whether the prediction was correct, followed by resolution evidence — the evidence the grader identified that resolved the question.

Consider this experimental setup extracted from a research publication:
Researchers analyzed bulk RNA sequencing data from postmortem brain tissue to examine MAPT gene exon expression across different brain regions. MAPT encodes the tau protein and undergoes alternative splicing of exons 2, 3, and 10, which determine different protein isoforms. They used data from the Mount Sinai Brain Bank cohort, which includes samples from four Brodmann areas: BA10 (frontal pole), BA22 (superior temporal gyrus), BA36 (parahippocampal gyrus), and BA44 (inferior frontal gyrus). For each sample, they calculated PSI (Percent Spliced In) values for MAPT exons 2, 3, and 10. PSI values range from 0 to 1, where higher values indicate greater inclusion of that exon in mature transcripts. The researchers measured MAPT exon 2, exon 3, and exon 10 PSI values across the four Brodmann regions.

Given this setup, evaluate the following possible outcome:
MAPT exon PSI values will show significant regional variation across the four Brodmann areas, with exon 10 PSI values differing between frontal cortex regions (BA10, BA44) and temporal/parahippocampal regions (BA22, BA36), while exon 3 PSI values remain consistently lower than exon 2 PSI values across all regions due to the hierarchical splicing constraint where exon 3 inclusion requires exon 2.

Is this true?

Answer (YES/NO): NO